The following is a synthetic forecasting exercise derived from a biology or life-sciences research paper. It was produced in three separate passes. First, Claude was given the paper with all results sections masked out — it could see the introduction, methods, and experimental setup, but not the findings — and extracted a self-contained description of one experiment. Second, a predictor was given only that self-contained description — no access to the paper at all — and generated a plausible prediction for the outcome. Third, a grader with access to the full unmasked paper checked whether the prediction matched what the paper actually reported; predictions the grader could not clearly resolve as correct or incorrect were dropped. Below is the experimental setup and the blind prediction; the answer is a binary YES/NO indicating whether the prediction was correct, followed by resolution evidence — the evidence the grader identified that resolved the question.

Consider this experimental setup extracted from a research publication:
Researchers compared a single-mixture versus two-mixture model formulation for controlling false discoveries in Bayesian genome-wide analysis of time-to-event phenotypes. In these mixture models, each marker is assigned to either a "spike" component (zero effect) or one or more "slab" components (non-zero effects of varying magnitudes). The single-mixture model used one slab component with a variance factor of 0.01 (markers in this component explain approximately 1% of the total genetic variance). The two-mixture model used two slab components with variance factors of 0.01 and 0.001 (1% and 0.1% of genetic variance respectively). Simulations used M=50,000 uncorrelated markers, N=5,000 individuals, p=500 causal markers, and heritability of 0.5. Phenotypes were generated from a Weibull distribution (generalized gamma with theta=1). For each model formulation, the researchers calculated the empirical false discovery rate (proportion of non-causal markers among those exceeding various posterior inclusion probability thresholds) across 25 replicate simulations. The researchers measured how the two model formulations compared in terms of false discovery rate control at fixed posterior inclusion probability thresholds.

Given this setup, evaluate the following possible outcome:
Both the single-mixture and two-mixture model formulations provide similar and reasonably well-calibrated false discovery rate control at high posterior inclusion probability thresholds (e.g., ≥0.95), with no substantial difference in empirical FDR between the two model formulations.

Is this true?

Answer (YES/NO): YES